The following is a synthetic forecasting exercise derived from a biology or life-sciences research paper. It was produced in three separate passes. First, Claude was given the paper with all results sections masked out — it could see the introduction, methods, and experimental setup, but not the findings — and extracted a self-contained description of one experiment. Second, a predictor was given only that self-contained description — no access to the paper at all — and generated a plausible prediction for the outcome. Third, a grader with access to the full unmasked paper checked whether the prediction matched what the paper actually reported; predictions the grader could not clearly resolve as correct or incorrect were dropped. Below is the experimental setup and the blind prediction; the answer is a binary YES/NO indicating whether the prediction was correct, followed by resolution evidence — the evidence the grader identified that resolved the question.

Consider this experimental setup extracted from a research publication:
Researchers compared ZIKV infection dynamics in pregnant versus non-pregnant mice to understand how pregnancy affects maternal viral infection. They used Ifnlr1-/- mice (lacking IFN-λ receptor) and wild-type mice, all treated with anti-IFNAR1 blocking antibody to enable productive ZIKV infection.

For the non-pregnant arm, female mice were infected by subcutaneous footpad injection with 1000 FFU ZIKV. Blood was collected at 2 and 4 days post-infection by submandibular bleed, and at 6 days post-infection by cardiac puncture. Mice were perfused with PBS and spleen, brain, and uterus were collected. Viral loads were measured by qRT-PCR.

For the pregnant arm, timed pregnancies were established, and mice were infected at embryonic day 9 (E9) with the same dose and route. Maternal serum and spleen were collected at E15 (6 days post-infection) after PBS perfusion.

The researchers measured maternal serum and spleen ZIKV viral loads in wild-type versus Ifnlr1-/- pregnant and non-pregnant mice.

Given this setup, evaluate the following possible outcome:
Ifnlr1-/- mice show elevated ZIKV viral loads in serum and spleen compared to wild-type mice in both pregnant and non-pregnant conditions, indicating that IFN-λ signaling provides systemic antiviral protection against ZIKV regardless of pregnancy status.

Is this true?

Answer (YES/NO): NO